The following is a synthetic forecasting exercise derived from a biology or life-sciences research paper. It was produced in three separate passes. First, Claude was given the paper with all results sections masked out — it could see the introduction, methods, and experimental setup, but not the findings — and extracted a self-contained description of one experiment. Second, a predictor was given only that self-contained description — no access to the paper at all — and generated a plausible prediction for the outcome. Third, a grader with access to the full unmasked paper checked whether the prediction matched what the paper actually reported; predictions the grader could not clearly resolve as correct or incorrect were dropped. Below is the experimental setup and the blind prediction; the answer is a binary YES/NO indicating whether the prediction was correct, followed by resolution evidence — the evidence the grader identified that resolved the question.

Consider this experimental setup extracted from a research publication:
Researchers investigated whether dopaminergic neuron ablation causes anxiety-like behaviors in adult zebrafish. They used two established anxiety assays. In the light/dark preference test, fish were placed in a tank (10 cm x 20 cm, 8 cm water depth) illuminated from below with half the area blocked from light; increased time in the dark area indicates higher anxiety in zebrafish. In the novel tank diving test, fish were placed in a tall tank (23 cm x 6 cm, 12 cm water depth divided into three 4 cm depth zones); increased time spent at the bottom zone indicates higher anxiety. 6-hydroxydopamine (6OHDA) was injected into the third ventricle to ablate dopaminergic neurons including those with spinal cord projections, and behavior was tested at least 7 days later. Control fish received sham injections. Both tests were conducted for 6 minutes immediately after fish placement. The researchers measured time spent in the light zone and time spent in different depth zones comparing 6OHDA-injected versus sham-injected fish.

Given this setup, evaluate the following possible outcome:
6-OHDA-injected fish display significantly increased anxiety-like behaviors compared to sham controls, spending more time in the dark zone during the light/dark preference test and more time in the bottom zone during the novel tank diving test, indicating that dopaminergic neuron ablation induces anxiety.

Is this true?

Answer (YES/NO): NO